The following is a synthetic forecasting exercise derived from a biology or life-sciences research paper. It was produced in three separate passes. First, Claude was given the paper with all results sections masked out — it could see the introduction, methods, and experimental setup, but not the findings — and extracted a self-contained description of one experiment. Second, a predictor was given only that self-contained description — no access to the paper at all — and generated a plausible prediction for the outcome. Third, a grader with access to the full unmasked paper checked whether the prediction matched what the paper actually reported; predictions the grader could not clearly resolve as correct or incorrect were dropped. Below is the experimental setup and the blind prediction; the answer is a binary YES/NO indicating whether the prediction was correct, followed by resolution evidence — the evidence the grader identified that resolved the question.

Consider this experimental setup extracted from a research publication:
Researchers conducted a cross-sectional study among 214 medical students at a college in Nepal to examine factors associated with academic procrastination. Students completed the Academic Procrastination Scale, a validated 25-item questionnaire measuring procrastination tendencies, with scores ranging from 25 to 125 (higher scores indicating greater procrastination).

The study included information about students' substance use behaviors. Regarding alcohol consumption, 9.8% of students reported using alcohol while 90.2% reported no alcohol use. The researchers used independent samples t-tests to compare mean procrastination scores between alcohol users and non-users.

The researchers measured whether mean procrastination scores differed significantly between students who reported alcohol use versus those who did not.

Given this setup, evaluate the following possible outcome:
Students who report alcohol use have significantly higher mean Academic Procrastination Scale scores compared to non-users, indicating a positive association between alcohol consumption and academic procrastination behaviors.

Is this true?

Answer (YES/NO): YES